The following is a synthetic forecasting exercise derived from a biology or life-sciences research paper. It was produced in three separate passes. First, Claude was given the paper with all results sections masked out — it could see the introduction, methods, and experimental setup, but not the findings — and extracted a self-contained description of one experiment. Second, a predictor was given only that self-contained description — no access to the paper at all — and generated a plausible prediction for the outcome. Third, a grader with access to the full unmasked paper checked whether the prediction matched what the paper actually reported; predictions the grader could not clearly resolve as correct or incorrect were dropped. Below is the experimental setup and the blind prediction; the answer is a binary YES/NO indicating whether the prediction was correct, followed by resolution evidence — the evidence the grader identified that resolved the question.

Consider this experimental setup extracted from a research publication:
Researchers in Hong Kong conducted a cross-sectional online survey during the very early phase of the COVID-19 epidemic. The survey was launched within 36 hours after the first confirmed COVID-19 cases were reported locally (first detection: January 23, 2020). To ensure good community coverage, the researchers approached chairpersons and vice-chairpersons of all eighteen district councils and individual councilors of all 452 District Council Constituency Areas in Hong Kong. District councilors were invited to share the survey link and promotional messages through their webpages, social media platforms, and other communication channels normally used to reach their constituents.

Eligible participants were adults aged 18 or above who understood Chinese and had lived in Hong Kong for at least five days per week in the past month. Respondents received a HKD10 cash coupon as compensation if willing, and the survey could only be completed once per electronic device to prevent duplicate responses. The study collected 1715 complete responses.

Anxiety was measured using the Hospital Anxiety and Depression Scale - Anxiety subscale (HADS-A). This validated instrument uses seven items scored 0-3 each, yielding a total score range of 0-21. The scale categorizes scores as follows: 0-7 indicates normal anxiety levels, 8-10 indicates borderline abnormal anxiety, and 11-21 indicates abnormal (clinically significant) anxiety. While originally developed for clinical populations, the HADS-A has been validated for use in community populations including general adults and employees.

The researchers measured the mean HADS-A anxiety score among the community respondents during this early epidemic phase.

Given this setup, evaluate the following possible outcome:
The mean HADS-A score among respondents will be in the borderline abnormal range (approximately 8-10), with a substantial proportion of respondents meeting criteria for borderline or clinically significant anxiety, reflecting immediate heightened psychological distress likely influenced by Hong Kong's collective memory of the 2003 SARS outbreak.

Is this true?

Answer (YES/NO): YES